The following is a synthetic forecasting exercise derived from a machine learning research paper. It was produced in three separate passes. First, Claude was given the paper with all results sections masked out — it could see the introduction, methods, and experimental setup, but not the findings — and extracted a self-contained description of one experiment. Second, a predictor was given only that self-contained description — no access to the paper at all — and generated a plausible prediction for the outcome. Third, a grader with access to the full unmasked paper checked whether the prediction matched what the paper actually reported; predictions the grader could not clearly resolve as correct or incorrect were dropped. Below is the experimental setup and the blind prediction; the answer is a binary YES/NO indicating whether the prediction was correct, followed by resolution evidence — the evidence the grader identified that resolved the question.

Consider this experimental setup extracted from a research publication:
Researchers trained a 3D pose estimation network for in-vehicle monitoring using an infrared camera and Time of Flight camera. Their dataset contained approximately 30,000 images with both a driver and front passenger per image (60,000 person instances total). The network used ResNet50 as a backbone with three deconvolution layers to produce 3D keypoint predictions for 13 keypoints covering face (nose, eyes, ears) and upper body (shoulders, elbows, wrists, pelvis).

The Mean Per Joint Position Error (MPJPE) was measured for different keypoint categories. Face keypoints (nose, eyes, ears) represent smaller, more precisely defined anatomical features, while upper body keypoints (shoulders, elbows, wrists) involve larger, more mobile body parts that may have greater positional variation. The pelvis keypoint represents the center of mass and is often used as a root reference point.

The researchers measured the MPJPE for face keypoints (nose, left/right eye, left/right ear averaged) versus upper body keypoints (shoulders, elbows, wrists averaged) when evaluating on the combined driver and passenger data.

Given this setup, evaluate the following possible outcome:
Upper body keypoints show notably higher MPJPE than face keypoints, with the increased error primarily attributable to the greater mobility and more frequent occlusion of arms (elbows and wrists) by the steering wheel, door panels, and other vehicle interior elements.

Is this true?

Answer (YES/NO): NO